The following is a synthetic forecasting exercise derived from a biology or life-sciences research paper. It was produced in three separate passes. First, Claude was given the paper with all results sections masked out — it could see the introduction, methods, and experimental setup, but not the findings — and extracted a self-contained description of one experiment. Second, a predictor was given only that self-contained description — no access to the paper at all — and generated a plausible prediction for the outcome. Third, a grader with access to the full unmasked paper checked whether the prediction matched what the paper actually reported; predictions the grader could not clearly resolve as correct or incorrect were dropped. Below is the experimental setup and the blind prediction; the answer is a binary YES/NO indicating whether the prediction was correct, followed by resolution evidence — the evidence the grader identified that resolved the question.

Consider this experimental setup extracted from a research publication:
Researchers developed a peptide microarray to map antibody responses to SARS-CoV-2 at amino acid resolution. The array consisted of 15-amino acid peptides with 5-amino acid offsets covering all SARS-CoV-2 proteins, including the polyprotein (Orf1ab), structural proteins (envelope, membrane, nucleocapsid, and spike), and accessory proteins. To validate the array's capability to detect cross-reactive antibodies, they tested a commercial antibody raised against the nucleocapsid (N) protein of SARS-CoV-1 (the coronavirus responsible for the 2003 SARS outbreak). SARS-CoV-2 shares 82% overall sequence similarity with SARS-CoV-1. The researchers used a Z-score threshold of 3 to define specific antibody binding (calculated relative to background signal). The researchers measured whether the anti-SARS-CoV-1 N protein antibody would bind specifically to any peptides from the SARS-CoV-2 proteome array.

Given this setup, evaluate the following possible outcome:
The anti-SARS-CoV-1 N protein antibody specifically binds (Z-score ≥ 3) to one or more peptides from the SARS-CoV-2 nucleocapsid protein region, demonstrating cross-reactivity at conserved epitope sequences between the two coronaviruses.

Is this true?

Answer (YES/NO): YES